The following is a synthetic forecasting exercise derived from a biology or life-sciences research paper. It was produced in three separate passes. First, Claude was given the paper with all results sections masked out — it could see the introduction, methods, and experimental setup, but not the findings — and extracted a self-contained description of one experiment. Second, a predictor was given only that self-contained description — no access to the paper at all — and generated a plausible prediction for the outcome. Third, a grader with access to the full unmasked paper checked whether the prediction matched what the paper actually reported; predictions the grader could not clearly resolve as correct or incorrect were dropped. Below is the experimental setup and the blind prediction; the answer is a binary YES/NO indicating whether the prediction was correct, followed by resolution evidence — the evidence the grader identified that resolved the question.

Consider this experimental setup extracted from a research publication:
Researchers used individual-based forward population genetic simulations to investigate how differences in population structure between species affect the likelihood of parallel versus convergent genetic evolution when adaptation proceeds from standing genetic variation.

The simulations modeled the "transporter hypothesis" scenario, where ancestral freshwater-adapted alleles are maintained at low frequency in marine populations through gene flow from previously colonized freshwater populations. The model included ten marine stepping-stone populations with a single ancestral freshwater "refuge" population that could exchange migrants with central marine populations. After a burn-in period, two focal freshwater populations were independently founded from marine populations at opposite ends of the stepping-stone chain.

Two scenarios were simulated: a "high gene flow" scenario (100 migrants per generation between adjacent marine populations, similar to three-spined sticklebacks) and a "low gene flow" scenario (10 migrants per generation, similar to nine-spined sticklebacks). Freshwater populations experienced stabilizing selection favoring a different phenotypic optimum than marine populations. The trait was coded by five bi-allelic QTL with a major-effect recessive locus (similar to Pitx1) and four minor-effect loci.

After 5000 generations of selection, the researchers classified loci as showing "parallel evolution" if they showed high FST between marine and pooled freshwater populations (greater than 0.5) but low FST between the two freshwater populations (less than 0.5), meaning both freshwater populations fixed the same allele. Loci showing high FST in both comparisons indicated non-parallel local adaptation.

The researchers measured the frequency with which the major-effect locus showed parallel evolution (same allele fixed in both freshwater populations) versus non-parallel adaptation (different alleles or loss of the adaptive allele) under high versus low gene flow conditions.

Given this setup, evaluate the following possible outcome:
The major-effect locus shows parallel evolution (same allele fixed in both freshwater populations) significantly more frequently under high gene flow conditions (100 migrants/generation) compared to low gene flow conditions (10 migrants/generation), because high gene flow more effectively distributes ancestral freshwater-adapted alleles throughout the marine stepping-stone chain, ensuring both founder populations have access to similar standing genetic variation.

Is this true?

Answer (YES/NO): YES